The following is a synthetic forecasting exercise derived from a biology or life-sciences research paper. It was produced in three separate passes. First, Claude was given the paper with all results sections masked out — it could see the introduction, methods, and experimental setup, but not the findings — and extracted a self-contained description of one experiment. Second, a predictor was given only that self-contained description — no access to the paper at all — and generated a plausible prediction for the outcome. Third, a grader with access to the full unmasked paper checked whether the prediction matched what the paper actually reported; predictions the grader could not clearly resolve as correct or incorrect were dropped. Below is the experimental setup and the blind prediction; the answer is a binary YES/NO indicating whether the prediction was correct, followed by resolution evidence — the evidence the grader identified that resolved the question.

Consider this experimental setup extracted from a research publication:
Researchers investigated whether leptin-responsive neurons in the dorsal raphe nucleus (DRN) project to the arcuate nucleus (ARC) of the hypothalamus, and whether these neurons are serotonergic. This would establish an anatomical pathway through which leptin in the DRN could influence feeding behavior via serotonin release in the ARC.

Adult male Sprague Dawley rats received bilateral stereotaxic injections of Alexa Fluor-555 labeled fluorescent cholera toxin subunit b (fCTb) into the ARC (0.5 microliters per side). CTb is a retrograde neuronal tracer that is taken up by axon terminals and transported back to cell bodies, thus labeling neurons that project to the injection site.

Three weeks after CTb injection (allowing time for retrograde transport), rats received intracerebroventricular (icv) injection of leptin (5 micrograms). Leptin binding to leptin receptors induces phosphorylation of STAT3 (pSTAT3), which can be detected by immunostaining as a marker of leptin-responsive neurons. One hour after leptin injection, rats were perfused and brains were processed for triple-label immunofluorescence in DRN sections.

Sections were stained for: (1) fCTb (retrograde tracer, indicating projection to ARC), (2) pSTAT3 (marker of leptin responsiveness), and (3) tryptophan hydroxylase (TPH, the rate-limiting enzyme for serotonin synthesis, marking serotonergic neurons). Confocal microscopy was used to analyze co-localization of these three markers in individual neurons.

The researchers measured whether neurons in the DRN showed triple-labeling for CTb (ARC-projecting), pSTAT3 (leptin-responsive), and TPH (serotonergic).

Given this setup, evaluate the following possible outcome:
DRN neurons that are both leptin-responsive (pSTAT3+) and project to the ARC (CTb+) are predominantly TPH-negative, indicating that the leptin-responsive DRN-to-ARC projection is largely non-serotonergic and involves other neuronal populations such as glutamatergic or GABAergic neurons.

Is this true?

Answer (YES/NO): NO